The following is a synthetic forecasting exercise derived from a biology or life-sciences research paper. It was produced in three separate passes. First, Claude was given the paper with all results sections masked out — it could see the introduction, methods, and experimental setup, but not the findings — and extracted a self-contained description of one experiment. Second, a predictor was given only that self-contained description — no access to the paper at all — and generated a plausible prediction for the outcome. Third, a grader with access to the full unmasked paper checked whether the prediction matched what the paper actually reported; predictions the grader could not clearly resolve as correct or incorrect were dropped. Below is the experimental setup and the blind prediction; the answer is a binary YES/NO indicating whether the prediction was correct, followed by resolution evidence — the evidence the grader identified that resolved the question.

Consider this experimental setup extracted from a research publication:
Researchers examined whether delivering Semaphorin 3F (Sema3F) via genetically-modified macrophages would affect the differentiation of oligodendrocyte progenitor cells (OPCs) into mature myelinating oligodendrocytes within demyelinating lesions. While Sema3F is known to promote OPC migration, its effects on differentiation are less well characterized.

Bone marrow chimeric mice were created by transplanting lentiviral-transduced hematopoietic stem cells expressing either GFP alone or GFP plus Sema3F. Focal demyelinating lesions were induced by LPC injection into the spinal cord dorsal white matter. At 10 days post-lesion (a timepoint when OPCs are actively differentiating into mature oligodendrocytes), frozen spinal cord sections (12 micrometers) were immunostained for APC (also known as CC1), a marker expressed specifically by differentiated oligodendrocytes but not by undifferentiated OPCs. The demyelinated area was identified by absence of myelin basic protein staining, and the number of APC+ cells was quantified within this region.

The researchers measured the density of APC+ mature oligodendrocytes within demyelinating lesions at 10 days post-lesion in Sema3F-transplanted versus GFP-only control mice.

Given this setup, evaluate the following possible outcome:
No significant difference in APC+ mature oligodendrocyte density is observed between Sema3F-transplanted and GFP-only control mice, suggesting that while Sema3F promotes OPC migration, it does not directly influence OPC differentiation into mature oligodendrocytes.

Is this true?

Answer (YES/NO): NO